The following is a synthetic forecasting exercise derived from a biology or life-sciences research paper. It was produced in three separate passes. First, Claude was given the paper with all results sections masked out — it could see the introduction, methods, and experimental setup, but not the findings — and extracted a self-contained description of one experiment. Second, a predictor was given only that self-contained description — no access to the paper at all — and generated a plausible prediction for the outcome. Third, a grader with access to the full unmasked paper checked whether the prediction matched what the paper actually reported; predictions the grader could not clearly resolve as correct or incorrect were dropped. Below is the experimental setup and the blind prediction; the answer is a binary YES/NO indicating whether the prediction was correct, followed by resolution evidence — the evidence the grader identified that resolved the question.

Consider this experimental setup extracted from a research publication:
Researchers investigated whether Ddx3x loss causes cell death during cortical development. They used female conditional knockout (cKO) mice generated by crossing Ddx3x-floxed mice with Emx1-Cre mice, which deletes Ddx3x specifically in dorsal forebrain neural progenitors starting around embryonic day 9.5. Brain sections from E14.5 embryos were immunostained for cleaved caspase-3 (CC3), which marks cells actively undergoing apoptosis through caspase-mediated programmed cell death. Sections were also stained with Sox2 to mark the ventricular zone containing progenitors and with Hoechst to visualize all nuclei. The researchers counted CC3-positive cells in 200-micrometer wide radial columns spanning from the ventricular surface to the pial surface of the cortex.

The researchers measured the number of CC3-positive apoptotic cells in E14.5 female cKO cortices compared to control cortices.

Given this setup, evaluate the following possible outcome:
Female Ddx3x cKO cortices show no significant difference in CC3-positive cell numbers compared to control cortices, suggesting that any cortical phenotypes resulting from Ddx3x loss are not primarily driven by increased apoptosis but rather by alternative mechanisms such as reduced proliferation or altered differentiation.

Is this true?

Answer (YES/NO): NO